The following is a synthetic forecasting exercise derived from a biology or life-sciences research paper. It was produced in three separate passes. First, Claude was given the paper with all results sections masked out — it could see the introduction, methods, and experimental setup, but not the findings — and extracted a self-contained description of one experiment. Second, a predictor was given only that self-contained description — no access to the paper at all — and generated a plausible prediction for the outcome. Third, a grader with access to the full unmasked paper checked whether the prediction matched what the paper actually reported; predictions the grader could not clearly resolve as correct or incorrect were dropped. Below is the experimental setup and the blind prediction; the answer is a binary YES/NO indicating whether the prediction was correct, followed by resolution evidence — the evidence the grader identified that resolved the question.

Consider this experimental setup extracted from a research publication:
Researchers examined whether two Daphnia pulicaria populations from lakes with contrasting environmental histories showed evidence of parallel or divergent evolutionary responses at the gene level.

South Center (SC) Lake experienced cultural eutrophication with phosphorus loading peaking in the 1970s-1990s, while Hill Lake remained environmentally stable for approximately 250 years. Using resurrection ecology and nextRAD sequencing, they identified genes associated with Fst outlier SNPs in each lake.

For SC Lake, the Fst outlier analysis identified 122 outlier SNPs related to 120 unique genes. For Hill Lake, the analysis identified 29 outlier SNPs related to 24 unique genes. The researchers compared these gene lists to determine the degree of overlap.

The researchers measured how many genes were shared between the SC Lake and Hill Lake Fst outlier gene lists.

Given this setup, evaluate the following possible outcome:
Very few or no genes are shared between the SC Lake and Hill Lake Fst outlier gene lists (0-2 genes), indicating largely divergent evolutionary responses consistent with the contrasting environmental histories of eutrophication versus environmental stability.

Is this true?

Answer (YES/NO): YES